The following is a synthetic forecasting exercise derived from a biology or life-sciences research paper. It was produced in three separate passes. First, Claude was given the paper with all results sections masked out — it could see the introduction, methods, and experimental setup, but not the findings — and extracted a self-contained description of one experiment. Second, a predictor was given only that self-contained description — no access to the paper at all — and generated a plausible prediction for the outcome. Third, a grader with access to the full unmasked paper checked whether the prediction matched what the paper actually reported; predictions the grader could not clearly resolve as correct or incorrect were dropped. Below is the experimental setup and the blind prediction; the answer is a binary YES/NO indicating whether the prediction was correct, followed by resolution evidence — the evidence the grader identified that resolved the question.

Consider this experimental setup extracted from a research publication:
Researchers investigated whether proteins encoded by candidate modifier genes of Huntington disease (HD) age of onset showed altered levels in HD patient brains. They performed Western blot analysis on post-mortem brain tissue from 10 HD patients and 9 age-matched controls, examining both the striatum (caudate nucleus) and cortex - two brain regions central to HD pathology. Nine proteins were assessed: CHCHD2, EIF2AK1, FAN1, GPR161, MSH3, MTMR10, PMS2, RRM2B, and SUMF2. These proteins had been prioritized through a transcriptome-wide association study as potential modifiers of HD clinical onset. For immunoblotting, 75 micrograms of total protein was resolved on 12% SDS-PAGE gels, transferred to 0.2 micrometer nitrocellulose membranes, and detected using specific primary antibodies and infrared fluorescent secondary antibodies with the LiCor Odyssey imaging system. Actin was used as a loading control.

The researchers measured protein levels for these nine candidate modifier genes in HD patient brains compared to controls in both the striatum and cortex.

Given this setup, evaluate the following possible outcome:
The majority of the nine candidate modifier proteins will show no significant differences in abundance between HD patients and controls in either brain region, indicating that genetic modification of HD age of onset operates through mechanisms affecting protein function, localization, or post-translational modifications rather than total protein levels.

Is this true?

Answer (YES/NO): NO